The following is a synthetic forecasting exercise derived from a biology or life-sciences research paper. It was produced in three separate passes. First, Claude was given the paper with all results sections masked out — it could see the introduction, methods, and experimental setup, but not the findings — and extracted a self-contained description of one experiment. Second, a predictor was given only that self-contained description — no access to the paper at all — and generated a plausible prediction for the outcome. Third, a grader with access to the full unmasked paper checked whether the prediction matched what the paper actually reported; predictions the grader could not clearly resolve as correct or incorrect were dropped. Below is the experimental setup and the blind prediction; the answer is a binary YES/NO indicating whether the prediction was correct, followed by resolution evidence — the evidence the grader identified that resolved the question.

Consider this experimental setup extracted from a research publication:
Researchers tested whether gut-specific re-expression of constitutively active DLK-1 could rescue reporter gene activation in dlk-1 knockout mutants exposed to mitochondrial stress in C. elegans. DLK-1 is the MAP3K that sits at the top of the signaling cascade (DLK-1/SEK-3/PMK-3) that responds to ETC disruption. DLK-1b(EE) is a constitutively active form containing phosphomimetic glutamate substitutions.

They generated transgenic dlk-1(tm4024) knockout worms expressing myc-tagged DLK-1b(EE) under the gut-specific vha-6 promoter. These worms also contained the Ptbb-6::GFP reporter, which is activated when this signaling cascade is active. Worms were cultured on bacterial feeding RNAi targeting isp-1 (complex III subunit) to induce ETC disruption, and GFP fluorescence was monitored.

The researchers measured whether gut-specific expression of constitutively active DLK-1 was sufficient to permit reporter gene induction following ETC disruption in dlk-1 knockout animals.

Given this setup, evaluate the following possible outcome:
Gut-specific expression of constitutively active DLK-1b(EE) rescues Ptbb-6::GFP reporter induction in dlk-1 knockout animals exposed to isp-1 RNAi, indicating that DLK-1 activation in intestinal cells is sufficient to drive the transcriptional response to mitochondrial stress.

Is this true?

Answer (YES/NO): YES